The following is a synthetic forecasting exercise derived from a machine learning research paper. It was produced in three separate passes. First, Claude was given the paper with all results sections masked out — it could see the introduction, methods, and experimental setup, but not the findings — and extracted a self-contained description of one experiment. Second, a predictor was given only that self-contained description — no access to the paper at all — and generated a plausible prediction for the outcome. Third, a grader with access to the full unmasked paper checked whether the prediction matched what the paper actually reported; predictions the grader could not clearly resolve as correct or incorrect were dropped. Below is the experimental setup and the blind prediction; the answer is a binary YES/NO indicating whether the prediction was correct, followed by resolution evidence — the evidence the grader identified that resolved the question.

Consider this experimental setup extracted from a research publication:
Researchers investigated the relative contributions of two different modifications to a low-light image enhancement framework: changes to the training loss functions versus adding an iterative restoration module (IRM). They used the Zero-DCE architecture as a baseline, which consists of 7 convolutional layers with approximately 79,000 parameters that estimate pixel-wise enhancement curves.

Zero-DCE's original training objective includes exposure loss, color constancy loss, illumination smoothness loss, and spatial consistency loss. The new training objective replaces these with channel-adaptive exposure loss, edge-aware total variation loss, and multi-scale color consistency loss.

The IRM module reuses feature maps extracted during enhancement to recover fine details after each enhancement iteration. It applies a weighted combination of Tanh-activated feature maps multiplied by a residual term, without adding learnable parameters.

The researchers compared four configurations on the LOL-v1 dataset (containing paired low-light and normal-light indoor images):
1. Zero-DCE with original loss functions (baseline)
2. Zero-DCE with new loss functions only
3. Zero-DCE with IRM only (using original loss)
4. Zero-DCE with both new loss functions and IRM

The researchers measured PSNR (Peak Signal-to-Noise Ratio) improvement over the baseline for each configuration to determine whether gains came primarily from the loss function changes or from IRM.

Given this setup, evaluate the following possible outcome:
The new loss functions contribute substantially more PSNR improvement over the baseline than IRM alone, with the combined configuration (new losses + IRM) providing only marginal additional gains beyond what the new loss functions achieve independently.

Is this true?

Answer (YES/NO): NO